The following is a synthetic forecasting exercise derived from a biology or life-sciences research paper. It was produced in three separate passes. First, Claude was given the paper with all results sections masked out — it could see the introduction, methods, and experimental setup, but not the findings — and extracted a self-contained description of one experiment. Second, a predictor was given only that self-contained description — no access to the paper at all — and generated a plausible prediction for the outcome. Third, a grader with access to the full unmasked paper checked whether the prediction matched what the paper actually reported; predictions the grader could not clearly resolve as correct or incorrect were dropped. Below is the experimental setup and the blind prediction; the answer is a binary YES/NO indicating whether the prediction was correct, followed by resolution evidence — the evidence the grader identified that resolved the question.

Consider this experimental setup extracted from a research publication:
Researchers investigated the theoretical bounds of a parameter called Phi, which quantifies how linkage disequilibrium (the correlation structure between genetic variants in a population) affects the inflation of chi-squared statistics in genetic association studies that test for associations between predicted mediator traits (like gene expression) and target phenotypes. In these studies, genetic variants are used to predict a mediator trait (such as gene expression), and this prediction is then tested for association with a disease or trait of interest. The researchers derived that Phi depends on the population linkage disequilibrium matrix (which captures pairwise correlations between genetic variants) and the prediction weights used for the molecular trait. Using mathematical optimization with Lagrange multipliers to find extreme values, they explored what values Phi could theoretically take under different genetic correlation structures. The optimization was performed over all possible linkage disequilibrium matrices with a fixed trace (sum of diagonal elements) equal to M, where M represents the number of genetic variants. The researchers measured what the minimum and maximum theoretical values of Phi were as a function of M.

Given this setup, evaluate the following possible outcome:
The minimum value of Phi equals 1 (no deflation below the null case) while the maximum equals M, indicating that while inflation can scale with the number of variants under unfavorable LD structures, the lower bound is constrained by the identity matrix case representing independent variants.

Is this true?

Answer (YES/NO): NO